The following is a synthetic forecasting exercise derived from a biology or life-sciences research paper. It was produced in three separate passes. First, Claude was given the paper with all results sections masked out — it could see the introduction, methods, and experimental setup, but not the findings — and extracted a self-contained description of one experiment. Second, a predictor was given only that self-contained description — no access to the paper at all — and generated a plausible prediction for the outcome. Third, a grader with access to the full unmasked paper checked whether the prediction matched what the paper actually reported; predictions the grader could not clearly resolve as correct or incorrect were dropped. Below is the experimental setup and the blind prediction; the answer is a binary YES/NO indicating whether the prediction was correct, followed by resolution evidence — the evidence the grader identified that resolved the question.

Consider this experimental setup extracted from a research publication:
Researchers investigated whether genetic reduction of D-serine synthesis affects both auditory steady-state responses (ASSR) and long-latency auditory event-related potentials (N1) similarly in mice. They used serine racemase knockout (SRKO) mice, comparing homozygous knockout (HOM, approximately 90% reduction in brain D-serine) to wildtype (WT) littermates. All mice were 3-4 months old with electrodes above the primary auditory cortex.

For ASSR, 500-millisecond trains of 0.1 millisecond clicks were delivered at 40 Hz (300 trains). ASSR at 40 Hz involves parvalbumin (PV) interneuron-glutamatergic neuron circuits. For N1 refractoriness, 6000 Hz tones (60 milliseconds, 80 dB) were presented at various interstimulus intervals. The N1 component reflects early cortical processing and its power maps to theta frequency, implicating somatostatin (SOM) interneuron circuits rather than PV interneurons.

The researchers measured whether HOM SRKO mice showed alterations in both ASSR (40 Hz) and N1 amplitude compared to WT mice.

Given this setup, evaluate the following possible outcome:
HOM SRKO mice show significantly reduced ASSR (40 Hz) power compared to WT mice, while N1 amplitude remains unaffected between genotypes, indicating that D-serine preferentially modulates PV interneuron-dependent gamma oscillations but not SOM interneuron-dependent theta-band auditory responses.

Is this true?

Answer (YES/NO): NO